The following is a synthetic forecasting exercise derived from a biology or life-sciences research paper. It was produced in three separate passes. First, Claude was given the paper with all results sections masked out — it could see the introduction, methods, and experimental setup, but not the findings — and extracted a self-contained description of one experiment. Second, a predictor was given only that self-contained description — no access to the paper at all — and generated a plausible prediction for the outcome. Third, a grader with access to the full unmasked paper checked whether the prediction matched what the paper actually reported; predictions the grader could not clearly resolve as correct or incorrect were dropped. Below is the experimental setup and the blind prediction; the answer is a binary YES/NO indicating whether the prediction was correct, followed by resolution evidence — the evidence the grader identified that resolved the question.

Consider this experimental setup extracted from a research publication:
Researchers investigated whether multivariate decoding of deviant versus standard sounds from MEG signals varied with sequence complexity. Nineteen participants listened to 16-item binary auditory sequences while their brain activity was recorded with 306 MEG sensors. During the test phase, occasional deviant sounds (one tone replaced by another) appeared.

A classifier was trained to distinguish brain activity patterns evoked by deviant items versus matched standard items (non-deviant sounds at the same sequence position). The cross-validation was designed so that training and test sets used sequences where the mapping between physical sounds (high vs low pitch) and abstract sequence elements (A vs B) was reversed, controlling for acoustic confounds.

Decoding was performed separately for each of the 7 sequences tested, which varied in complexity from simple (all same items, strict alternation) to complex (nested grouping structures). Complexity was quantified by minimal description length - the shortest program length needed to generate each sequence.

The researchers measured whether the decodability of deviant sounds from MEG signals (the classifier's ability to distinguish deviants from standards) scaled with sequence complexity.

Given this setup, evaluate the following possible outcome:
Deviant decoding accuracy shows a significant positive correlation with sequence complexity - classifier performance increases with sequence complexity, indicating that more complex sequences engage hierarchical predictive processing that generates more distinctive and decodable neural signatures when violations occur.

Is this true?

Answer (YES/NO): NO